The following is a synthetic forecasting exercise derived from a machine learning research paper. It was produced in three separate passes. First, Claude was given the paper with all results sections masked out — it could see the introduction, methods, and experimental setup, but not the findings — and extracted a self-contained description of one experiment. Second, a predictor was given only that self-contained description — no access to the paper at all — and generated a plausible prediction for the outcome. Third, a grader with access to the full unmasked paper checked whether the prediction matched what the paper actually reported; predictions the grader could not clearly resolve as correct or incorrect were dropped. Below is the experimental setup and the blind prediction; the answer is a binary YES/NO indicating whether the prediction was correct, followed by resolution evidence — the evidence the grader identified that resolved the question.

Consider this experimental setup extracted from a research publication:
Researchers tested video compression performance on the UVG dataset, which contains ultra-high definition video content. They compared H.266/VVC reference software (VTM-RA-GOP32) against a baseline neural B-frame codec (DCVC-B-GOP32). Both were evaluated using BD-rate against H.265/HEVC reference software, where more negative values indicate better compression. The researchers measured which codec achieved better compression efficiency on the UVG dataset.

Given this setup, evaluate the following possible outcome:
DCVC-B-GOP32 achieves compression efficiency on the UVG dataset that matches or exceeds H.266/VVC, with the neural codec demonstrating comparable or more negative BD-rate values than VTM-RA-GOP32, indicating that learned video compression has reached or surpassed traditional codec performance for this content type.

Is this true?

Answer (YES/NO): NO